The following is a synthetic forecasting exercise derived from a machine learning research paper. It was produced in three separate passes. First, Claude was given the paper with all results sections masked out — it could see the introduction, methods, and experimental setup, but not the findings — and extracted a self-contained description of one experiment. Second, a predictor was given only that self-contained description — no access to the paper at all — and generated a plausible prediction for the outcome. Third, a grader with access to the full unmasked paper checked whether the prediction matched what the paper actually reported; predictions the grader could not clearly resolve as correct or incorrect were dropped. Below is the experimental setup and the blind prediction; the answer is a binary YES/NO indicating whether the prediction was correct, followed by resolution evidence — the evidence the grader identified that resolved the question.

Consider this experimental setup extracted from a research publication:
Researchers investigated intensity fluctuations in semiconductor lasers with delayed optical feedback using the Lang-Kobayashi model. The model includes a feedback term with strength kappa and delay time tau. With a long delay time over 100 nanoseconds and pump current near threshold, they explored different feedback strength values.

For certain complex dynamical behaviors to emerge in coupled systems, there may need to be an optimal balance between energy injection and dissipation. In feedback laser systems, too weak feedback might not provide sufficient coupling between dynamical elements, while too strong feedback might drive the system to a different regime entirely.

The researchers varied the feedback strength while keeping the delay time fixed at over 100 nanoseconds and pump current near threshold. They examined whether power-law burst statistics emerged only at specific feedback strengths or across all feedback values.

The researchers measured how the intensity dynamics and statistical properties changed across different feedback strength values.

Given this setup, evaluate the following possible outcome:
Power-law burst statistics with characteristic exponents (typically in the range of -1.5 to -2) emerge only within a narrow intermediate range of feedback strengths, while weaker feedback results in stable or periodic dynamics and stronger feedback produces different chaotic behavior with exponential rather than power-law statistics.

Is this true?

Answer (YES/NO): NO